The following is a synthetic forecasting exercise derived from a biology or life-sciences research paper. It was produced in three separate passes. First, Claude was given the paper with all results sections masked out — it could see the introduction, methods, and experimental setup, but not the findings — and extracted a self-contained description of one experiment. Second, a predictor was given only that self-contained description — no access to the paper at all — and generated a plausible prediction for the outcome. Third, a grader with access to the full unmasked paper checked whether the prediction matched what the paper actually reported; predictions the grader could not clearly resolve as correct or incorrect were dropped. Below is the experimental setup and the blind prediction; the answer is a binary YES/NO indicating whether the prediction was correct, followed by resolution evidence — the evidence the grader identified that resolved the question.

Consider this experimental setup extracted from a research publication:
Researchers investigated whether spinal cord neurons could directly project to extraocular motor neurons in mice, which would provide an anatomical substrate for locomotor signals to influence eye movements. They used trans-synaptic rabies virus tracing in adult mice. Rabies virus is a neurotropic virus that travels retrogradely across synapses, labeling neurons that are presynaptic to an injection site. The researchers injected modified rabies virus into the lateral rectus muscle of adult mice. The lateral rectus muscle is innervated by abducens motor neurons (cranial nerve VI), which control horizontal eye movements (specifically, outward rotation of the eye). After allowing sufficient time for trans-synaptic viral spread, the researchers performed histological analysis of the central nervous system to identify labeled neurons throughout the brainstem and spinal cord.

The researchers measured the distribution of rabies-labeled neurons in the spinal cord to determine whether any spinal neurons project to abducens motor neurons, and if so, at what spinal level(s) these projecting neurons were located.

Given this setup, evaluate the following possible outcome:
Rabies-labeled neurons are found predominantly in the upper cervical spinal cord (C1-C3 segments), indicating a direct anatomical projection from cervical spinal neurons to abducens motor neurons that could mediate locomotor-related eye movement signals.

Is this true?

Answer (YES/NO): NO